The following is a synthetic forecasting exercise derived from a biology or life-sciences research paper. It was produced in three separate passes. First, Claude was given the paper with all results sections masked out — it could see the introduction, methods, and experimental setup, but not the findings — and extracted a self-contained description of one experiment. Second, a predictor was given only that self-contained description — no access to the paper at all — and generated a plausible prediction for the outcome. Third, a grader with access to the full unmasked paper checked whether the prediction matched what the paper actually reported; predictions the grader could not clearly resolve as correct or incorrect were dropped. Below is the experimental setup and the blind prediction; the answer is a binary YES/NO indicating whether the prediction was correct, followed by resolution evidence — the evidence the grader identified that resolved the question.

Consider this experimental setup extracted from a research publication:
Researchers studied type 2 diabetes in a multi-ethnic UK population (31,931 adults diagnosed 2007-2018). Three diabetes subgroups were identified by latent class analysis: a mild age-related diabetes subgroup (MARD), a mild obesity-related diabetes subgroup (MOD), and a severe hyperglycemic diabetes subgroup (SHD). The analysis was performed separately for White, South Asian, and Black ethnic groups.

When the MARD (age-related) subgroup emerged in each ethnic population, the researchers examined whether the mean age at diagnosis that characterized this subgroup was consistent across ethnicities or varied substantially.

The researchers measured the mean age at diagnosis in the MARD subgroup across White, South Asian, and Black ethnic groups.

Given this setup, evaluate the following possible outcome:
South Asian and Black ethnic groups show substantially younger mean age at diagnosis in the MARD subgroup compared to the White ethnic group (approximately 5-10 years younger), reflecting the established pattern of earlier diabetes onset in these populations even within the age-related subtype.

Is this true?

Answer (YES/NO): NO